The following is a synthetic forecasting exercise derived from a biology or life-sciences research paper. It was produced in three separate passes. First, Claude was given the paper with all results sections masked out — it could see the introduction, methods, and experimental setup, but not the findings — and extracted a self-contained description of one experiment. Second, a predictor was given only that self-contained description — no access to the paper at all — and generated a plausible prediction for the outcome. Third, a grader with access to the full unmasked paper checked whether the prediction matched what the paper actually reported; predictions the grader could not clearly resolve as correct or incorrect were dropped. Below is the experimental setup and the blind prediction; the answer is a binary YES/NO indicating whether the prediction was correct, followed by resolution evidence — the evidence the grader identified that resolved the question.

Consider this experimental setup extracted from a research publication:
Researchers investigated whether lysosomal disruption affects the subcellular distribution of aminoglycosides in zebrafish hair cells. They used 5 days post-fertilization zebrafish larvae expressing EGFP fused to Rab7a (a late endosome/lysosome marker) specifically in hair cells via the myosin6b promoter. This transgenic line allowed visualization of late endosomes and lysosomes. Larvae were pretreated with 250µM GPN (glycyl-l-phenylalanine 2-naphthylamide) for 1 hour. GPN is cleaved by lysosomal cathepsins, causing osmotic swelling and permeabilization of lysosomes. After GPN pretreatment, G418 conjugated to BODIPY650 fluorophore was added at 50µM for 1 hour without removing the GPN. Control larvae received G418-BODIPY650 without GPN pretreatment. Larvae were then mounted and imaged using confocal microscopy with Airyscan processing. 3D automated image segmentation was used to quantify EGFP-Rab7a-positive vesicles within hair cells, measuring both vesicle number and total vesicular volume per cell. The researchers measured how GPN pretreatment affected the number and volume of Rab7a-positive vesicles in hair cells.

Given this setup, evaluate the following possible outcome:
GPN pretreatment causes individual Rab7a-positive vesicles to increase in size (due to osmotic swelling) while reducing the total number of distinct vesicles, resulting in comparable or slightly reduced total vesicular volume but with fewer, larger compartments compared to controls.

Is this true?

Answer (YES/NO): NO